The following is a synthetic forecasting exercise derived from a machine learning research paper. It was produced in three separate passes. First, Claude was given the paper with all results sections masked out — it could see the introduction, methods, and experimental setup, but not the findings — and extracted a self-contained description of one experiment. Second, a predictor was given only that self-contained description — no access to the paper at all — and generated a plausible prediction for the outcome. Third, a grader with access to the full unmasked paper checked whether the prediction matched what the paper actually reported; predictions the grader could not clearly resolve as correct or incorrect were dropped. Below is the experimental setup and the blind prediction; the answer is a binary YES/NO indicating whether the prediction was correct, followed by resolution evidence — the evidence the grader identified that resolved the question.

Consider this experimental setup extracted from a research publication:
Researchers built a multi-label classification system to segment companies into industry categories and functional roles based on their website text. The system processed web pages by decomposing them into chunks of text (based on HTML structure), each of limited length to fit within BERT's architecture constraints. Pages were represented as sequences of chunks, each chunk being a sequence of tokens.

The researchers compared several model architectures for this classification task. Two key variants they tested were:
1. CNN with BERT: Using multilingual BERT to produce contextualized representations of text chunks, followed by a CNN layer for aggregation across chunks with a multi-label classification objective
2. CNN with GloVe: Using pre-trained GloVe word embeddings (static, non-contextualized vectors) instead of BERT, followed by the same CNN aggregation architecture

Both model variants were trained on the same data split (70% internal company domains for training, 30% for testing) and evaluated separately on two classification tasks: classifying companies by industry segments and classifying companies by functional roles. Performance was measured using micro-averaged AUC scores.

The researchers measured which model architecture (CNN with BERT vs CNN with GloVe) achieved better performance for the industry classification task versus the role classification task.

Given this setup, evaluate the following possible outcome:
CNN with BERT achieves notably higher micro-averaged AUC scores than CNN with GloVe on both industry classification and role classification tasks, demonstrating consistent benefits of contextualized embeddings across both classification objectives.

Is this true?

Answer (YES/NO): NO